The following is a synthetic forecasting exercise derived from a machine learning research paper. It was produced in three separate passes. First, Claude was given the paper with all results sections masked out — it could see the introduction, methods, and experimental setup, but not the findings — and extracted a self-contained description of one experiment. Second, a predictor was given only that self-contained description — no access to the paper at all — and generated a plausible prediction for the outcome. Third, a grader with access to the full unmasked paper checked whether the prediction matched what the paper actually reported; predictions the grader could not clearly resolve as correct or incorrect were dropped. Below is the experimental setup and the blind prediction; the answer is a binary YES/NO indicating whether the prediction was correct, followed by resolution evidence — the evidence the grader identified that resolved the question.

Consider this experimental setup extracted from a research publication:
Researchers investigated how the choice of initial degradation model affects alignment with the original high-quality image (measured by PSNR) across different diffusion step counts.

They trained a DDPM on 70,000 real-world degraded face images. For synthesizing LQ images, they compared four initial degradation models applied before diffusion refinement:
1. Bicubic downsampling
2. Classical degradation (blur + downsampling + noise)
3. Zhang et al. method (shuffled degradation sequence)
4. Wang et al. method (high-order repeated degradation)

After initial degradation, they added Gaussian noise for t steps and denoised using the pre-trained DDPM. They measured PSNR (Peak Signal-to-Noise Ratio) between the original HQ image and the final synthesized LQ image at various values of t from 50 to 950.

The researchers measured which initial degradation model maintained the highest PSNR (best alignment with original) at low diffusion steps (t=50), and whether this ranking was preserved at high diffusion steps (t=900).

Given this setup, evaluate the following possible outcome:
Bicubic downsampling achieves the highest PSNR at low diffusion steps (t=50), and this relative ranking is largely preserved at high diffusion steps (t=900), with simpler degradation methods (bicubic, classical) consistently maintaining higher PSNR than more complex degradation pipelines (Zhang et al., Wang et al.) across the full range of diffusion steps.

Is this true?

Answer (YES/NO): YES